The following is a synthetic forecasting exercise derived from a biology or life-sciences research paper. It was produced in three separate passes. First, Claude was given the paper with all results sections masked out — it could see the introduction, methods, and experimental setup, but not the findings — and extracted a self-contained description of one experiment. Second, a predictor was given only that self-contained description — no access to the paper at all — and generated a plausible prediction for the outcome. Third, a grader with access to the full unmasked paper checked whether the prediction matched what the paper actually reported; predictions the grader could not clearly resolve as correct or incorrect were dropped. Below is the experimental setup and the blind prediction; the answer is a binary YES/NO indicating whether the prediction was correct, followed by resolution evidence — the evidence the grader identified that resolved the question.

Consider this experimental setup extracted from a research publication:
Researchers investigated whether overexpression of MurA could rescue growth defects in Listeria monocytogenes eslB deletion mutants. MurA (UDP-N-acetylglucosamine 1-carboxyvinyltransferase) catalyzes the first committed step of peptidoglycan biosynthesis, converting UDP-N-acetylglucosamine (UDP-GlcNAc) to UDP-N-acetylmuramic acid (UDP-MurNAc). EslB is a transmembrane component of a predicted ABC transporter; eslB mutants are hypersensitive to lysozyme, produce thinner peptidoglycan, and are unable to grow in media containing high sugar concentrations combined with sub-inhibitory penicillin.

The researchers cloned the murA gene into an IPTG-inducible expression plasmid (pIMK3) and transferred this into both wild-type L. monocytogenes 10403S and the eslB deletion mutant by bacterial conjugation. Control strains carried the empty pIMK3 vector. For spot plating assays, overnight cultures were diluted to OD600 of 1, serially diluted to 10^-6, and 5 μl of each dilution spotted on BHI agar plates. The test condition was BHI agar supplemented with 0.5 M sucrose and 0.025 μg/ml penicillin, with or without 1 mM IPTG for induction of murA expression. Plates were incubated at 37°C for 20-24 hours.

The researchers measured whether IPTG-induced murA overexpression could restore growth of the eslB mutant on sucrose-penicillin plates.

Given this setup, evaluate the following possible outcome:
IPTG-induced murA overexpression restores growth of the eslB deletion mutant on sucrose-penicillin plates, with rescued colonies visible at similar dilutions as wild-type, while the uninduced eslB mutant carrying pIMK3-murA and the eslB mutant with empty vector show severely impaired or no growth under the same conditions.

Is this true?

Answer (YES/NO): YES